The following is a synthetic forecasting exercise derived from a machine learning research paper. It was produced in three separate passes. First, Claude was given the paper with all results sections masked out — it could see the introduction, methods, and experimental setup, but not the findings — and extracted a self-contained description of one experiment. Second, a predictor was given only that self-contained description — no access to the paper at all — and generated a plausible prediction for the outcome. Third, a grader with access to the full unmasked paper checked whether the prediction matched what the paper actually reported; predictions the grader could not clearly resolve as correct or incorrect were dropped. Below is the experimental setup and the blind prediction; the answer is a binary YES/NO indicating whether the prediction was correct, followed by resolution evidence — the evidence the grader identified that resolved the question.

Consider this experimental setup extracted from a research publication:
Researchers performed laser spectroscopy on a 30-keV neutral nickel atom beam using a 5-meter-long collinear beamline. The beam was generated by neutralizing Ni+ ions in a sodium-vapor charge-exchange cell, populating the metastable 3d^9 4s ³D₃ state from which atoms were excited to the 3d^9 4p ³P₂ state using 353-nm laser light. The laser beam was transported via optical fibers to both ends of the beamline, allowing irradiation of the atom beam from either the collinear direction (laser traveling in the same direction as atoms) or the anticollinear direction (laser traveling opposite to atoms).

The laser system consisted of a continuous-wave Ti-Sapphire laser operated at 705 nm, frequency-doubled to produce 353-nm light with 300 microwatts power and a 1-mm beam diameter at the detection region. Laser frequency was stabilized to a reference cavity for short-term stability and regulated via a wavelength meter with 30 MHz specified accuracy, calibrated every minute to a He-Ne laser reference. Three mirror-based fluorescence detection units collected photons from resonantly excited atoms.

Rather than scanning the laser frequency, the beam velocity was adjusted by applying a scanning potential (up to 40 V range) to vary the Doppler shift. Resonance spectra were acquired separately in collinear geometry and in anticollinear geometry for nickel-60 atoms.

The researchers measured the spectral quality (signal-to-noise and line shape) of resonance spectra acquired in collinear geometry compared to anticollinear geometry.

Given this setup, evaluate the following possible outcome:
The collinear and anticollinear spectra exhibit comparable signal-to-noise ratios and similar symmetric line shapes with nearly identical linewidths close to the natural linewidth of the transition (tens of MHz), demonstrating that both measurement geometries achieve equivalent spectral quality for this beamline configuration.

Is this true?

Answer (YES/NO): NO